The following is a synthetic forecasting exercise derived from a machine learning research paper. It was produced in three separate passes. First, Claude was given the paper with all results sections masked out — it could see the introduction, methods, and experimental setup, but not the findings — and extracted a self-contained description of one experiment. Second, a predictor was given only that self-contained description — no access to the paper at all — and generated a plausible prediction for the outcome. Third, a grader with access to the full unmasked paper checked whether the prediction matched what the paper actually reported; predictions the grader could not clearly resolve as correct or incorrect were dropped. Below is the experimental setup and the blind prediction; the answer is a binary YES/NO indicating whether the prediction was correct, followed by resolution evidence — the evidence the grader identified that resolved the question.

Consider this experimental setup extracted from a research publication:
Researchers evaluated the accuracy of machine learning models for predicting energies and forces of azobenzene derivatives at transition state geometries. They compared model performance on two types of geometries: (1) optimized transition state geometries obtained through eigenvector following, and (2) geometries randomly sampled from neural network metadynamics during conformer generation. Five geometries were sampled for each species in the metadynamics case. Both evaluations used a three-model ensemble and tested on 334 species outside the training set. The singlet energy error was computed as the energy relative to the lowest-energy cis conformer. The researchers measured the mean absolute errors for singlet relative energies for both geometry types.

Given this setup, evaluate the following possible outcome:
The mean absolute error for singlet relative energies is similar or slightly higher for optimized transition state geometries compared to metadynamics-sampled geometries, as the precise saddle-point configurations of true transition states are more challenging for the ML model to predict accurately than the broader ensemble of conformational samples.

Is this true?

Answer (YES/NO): NO